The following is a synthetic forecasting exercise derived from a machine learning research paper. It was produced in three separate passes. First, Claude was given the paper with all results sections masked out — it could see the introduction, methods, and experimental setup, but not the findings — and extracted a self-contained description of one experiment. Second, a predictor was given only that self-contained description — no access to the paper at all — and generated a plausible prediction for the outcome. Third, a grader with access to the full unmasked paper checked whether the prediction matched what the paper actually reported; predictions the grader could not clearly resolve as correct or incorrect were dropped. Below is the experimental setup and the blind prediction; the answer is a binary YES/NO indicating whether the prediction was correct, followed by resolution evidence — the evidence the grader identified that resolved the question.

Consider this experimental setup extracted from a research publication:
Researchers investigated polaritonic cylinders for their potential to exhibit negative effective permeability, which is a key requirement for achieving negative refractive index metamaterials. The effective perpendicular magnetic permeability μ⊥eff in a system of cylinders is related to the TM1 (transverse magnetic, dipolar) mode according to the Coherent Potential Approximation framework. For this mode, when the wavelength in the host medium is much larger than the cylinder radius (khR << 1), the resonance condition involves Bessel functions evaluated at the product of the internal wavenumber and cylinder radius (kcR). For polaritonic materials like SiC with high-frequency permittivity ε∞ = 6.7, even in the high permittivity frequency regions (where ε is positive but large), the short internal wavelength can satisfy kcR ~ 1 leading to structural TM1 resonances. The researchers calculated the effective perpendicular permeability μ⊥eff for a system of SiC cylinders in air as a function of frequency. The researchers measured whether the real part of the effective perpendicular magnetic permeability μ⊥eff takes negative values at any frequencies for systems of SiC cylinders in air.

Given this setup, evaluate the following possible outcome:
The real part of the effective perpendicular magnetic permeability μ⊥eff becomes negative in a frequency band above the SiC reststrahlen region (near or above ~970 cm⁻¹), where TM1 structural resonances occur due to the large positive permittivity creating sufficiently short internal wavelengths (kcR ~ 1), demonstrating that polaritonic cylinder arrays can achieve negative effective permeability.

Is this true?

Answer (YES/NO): NO